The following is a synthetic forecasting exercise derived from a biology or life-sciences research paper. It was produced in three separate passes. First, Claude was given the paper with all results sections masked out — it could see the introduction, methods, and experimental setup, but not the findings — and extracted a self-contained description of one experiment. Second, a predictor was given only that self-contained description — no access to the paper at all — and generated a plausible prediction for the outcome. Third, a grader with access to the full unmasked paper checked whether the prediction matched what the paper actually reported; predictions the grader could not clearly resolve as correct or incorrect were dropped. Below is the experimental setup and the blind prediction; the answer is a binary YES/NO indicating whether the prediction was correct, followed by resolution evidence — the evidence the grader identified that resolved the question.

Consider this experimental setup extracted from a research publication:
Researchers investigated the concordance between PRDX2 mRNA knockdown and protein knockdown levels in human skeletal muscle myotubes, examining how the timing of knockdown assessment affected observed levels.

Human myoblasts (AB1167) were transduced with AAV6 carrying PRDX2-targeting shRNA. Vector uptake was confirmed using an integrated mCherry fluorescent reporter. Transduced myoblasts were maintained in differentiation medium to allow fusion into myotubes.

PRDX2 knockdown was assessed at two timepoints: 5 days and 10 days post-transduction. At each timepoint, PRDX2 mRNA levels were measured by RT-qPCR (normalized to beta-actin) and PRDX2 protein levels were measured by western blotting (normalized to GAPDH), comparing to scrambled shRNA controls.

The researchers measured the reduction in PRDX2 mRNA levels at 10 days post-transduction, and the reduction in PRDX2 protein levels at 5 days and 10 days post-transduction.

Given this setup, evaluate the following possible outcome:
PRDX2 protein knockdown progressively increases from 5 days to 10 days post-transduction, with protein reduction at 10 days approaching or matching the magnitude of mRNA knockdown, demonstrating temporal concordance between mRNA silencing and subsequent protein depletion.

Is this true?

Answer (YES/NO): NO